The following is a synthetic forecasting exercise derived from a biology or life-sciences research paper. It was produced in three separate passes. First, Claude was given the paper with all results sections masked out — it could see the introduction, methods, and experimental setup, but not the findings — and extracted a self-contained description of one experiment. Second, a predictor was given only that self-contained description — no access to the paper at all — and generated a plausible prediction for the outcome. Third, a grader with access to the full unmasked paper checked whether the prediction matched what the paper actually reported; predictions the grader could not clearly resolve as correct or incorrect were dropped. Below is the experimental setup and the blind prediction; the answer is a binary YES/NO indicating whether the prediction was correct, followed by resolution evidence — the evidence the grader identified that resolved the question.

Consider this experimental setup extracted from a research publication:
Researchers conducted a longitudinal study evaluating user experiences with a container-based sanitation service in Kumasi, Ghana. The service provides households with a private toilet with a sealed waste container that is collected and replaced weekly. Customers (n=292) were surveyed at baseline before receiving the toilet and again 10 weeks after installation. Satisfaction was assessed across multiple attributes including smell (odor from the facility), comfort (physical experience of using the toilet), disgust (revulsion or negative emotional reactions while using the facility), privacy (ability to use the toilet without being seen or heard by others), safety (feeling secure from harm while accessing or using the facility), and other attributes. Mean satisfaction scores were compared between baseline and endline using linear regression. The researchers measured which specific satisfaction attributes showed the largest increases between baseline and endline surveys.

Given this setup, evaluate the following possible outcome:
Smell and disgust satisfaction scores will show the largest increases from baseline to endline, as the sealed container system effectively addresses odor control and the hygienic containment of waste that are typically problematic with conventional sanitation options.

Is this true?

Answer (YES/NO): YES